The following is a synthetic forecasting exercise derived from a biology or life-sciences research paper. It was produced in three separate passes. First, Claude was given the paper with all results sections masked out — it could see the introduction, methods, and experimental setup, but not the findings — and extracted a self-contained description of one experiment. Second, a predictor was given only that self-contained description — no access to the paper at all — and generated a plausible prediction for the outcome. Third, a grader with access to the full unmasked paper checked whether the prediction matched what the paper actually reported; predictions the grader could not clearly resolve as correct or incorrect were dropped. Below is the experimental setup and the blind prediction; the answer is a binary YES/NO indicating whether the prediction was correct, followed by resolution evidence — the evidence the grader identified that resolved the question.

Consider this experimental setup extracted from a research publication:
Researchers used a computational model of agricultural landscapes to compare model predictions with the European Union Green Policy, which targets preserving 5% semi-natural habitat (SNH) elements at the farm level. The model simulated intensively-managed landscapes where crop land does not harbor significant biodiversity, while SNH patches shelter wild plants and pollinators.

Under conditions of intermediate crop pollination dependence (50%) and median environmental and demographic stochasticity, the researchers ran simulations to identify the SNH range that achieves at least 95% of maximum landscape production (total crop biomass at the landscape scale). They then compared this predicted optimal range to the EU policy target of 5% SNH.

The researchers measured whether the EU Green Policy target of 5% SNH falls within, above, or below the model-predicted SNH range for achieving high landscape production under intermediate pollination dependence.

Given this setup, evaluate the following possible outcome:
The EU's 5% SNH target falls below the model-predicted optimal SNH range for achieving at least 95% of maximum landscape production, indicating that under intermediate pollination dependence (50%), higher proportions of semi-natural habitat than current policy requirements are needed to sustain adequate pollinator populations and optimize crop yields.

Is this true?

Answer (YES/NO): YES